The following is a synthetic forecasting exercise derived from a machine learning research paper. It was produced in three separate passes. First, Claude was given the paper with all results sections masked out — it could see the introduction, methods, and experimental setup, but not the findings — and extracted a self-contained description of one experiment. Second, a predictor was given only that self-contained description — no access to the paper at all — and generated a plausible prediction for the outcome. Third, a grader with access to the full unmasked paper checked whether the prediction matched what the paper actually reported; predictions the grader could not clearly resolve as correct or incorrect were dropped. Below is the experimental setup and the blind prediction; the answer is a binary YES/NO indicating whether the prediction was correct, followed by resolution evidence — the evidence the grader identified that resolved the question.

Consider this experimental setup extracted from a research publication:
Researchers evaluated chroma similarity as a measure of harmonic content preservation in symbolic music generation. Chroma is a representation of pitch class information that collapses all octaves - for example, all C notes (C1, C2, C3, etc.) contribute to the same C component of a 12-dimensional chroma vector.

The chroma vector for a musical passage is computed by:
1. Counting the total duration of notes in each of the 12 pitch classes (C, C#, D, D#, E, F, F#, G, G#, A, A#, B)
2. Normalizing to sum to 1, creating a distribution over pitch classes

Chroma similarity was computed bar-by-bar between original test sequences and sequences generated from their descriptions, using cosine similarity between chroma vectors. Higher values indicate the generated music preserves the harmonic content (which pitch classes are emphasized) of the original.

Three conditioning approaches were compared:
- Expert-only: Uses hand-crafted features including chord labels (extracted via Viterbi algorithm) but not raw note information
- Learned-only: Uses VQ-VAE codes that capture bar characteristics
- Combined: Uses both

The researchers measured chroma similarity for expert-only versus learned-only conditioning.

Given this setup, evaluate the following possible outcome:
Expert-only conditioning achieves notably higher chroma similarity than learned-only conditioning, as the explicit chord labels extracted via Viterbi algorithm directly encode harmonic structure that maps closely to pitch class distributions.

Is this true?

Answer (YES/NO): YES